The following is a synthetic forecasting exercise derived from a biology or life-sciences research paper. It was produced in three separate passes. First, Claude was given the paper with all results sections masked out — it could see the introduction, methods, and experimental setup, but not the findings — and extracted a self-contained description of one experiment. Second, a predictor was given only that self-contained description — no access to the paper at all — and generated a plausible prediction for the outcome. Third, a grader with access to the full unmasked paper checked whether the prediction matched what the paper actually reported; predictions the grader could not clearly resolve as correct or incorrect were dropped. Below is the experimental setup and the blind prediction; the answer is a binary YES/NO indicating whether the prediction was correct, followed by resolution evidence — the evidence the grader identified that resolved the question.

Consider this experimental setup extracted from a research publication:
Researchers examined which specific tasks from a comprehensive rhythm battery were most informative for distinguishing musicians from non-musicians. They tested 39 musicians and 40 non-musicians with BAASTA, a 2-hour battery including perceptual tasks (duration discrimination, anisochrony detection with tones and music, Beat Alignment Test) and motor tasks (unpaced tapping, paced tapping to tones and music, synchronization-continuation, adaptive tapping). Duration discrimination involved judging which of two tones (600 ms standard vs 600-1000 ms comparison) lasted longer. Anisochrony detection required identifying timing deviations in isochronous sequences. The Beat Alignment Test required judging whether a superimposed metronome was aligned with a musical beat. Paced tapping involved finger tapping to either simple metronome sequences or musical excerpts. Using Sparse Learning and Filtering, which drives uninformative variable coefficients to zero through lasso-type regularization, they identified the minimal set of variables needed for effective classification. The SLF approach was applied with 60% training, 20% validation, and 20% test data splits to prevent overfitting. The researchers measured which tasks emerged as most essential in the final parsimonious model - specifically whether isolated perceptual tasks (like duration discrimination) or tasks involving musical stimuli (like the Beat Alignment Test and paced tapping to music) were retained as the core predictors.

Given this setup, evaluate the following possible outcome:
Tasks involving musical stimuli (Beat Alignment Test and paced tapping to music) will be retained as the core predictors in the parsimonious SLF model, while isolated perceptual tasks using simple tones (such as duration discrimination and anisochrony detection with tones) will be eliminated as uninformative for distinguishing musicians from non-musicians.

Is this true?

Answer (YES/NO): NO